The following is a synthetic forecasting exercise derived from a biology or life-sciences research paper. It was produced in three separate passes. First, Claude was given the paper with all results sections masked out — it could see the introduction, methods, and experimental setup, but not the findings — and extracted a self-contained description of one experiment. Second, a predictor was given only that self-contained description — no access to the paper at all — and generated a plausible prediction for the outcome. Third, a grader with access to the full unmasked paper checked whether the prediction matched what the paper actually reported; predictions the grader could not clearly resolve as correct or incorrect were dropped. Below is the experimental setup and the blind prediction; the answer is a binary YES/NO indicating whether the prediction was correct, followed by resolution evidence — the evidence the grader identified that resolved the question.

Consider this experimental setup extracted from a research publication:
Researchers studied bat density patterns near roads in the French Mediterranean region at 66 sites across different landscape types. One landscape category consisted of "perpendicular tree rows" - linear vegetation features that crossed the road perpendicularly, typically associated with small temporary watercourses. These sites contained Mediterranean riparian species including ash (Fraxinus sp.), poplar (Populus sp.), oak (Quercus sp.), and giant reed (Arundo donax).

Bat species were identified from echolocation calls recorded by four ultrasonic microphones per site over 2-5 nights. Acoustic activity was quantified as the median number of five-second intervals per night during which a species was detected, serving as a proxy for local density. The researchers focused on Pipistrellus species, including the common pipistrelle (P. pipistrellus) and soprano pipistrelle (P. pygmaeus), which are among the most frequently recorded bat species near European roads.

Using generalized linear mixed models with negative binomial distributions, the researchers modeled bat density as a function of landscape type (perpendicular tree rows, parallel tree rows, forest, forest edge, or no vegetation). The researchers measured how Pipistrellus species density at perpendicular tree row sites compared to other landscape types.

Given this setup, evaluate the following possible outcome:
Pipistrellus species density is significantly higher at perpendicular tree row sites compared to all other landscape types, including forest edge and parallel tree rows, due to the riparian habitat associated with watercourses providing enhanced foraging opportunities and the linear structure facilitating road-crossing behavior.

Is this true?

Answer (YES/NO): YES